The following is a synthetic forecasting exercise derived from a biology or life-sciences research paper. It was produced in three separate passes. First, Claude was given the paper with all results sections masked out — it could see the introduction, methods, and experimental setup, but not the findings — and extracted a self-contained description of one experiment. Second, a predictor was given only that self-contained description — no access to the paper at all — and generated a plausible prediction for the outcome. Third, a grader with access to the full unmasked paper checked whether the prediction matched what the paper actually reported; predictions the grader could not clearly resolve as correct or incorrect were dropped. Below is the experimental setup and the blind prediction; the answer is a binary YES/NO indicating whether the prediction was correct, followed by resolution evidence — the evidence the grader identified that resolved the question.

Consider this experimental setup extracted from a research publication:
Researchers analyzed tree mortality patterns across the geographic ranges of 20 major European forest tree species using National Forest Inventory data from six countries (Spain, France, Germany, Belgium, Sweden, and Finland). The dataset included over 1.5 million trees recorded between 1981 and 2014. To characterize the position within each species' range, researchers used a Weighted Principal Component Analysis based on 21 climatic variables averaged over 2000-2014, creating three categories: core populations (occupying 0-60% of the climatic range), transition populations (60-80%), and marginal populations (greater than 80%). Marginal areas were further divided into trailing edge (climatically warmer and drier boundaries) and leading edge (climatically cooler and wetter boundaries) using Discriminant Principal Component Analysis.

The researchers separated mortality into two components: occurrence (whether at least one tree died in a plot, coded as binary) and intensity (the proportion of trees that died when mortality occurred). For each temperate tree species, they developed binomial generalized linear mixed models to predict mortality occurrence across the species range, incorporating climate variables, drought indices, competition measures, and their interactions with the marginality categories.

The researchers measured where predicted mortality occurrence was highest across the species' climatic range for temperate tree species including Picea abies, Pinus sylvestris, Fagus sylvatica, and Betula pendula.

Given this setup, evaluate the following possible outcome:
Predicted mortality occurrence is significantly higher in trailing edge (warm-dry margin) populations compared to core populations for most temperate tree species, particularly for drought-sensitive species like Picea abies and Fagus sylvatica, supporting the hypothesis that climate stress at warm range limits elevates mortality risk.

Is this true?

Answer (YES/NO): YES